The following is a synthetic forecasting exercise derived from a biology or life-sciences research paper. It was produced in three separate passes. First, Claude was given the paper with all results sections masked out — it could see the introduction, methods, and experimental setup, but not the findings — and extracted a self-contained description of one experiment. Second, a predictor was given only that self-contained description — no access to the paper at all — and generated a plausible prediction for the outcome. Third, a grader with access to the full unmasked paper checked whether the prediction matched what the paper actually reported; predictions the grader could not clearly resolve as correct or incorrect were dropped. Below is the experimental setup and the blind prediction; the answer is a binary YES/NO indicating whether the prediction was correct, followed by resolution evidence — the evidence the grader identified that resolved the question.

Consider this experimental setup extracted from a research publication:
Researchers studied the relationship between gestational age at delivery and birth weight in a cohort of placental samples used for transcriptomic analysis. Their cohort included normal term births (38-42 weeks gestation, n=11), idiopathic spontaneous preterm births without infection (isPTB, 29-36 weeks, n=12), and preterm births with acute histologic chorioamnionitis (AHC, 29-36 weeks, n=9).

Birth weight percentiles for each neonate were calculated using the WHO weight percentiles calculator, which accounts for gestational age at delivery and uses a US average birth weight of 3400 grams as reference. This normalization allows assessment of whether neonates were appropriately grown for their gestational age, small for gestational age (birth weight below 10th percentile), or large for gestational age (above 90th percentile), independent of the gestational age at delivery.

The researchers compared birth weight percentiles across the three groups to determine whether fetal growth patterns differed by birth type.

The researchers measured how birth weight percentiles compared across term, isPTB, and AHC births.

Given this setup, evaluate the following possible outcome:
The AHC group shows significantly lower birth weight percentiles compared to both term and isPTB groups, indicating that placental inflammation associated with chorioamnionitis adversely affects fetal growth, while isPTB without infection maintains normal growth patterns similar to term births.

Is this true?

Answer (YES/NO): NO